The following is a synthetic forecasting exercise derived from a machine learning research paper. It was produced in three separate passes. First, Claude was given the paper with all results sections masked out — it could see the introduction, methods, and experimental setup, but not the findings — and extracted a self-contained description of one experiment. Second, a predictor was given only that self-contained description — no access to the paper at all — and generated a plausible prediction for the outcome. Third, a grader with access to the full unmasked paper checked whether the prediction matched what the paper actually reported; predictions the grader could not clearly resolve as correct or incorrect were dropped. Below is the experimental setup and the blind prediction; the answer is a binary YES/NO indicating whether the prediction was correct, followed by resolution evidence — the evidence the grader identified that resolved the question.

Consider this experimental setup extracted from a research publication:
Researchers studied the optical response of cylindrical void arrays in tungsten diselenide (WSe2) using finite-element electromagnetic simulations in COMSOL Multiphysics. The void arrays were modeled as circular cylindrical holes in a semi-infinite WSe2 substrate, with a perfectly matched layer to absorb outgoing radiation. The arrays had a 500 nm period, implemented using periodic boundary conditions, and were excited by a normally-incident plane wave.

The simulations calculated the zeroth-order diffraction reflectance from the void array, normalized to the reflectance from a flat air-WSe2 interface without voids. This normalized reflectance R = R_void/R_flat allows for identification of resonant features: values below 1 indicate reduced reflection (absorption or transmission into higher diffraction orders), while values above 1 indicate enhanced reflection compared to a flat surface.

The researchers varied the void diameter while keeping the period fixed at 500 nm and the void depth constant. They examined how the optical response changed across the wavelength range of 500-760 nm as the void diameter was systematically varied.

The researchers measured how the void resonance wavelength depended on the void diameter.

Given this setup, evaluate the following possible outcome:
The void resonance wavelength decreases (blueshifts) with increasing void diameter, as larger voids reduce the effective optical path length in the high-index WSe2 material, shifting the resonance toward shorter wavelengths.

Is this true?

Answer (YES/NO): NO